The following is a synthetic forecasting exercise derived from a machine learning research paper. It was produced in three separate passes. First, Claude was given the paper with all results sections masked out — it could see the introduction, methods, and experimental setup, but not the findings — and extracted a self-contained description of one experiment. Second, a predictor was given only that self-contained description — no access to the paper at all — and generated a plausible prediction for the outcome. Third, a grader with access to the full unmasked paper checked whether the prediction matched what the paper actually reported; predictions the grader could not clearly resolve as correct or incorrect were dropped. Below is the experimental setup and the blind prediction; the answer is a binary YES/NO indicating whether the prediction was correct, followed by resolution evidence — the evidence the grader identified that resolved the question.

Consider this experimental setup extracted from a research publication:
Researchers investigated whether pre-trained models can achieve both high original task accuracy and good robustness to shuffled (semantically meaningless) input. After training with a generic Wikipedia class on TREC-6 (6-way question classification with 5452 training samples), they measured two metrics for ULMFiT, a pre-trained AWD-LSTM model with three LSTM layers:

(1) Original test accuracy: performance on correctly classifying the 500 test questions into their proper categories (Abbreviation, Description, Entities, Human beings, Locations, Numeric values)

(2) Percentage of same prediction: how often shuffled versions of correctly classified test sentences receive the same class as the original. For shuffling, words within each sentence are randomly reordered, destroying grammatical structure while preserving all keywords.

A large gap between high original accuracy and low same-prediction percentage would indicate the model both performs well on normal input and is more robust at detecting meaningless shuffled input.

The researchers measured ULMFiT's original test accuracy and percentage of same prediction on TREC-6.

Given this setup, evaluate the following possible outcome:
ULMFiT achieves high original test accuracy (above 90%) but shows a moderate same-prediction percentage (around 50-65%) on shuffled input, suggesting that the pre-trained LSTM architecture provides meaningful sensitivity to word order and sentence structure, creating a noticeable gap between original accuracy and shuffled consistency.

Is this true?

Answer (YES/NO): NO